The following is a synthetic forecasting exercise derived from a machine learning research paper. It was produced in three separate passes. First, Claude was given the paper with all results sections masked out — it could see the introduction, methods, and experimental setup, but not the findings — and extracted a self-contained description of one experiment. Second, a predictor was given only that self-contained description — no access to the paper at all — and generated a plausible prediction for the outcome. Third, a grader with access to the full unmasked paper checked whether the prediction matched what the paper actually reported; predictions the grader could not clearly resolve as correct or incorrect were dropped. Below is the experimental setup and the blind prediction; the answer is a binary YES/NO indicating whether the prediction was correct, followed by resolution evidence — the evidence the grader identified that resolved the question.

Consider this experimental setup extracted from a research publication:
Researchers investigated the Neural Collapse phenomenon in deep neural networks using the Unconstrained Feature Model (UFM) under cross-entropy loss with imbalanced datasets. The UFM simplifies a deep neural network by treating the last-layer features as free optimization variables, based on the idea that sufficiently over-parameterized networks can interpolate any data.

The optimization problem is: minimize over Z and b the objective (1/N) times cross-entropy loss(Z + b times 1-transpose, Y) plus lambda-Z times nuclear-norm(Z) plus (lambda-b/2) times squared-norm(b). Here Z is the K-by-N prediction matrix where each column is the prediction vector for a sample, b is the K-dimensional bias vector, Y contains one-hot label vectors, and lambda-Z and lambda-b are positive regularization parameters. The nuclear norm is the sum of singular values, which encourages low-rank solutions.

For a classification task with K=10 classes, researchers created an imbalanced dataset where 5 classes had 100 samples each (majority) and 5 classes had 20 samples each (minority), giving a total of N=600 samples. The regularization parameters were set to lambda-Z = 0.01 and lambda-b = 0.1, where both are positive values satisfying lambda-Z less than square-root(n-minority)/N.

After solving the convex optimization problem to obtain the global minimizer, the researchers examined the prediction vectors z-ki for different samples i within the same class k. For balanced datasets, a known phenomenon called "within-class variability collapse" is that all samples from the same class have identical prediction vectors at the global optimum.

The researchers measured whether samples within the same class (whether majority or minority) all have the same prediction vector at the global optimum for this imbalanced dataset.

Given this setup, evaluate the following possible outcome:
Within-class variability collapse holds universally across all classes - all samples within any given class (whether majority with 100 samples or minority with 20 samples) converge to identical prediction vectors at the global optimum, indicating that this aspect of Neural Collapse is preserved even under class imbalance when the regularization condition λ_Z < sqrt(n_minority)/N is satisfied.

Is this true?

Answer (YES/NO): YES